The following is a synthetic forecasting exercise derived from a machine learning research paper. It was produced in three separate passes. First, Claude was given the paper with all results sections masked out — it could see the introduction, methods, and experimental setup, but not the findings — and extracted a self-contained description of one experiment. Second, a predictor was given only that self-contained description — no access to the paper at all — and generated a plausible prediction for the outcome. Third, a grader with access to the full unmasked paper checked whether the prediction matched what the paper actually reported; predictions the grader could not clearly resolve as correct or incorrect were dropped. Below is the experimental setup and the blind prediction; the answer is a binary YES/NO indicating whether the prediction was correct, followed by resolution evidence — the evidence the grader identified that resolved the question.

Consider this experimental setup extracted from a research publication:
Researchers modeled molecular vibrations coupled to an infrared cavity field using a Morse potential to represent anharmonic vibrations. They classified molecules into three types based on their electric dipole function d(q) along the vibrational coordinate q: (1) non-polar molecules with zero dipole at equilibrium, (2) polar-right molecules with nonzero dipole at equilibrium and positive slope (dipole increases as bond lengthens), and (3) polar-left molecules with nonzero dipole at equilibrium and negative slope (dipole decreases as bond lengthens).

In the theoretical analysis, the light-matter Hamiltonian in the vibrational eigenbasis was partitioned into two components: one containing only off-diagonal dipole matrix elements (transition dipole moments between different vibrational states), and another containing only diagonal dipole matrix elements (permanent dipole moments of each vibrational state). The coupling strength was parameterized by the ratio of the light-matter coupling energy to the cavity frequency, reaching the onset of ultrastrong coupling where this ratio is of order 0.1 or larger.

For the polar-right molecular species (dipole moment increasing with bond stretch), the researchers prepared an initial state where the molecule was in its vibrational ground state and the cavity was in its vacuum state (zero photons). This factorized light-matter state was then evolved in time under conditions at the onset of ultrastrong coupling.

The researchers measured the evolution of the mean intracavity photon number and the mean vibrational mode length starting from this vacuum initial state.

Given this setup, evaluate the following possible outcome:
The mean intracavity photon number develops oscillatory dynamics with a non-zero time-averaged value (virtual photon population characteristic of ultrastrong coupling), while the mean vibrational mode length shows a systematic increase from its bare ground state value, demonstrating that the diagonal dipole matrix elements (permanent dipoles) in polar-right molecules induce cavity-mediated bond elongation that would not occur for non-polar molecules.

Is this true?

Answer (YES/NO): YES